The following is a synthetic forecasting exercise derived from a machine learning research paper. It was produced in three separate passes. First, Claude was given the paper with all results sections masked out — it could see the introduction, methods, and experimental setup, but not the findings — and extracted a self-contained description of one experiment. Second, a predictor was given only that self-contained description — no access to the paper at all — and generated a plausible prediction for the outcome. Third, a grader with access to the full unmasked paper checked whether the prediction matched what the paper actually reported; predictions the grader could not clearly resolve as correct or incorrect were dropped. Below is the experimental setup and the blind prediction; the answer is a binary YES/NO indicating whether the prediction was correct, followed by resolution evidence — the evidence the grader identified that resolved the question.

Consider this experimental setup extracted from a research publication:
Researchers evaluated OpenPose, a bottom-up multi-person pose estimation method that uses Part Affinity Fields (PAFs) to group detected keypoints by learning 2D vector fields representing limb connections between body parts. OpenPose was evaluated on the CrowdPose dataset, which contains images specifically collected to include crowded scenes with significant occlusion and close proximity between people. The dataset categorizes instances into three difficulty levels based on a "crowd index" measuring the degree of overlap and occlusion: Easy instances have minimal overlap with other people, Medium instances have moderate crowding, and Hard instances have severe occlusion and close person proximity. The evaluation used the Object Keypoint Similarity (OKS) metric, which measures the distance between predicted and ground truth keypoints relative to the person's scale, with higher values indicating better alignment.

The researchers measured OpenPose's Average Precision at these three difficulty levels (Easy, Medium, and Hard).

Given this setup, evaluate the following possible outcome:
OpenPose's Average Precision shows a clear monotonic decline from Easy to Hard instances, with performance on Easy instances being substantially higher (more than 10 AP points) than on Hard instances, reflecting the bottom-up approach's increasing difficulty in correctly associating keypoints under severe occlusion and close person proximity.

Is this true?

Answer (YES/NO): YES